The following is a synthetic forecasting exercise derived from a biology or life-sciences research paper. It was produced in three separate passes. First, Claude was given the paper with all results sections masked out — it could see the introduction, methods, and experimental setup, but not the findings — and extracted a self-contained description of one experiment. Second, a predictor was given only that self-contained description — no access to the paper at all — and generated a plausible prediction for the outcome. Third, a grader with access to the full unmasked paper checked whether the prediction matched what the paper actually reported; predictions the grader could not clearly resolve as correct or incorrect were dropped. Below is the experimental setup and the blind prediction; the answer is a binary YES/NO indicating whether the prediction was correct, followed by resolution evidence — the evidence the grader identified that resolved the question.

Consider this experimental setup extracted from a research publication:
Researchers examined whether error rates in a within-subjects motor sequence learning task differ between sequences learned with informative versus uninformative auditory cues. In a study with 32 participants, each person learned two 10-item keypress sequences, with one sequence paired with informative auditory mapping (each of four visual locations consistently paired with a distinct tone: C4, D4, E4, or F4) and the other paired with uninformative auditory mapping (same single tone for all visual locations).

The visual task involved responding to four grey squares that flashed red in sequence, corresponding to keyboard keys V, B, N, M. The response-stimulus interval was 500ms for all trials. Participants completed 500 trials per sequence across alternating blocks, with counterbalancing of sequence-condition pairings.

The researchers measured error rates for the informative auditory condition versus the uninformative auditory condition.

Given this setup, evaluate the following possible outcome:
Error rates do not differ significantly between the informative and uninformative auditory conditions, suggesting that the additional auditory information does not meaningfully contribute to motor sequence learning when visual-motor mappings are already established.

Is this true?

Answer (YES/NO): NO